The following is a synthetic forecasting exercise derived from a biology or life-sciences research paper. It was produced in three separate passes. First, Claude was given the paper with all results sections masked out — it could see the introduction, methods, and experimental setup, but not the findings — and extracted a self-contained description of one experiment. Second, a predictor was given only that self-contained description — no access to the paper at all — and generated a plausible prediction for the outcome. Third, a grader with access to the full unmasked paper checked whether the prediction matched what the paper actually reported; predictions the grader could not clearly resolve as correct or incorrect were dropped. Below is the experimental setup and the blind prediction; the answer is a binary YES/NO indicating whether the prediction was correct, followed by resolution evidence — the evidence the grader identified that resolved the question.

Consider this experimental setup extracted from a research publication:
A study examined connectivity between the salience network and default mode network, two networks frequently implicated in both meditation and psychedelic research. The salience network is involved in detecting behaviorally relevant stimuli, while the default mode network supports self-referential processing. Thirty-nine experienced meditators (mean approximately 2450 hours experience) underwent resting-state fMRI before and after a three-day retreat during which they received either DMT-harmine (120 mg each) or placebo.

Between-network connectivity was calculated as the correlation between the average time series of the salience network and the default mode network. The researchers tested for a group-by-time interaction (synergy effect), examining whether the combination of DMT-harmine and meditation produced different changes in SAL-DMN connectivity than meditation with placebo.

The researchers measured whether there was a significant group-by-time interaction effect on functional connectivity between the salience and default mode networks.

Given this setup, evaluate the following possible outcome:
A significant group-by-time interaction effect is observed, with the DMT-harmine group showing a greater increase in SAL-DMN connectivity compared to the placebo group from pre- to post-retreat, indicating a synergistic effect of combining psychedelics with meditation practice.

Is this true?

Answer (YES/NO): NO